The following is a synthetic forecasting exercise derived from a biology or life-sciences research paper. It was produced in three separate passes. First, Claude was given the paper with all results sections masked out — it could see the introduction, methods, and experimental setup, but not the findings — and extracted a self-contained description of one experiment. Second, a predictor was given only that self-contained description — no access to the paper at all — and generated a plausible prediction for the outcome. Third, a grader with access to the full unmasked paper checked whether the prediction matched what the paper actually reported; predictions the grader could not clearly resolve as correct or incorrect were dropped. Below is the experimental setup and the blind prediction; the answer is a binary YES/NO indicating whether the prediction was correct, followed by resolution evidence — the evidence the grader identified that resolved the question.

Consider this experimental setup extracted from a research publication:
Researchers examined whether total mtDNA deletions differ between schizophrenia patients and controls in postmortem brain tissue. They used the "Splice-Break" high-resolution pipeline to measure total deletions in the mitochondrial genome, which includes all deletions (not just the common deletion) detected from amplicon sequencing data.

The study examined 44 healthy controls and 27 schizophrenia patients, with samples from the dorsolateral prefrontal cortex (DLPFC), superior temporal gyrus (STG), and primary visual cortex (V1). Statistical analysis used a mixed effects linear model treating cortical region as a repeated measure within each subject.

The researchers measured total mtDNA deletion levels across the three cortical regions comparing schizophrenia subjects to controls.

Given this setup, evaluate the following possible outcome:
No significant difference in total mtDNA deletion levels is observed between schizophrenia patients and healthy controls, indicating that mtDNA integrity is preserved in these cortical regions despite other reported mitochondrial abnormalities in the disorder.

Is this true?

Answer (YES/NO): NO